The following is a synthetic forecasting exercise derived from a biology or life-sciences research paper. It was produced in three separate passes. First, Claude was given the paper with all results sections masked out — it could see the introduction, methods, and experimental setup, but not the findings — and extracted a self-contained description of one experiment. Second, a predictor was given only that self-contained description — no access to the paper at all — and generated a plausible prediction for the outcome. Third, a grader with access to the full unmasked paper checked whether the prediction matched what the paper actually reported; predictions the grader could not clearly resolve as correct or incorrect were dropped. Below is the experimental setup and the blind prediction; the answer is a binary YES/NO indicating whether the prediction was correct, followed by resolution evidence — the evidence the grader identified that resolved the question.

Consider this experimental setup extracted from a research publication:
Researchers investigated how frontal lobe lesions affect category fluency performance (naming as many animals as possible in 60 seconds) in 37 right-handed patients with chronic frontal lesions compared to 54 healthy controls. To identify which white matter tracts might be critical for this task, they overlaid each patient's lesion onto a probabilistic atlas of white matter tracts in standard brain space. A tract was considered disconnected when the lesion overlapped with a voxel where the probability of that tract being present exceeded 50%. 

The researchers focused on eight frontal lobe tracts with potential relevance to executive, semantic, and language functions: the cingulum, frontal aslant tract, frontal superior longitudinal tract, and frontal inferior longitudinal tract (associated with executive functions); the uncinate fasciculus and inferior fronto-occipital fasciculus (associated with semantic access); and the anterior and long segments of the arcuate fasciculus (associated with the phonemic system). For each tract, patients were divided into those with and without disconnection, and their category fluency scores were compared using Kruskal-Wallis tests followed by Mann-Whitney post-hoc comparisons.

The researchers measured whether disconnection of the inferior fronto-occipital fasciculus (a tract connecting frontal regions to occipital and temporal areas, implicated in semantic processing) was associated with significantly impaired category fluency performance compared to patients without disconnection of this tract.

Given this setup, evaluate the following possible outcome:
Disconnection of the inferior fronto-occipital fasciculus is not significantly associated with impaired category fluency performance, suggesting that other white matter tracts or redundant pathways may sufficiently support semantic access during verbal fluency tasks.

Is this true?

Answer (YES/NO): YES